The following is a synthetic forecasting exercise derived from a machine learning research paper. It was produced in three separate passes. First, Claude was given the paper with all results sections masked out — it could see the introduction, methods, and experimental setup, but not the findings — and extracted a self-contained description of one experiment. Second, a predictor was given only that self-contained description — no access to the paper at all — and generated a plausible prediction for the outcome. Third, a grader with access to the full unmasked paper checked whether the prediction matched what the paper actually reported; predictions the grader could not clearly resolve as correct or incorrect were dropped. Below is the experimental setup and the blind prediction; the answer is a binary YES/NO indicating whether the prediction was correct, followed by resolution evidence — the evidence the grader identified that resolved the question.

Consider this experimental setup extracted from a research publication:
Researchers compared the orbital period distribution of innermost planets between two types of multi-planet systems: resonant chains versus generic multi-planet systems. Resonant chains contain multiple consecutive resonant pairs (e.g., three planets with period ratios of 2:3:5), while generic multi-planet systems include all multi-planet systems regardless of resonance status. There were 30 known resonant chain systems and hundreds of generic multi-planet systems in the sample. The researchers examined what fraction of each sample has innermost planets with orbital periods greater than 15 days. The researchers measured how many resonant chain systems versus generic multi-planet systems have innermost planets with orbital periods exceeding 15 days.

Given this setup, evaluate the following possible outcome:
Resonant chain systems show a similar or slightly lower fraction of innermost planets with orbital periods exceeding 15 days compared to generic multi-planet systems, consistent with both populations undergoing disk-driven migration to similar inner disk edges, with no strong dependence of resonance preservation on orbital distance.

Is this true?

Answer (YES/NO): NO